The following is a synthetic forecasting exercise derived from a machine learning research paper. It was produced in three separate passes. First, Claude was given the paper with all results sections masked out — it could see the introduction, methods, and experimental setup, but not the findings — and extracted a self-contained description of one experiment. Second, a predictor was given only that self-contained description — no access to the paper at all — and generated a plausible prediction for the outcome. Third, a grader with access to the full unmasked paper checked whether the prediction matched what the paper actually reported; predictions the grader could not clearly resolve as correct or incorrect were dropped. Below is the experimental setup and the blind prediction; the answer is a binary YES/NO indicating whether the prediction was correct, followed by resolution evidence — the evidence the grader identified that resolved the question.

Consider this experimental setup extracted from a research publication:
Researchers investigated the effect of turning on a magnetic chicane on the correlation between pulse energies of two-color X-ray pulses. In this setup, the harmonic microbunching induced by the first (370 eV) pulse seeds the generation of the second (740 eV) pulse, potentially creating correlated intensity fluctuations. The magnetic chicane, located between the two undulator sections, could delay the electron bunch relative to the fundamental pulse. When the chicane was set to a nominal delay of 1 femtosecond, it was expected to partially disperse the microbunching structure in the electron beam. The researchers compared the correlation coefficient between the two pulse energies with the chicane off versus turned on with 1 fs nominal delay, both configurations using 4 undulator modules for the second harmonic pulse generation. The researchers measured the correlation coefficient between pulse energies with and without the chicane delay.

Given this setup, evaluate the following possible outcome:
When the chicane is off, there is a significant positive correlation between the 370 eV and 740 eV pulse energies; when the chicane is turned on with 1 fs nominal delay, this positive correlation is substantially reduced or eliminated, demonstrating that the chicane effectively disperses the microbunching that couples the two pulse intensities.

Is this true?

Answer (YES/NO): YES